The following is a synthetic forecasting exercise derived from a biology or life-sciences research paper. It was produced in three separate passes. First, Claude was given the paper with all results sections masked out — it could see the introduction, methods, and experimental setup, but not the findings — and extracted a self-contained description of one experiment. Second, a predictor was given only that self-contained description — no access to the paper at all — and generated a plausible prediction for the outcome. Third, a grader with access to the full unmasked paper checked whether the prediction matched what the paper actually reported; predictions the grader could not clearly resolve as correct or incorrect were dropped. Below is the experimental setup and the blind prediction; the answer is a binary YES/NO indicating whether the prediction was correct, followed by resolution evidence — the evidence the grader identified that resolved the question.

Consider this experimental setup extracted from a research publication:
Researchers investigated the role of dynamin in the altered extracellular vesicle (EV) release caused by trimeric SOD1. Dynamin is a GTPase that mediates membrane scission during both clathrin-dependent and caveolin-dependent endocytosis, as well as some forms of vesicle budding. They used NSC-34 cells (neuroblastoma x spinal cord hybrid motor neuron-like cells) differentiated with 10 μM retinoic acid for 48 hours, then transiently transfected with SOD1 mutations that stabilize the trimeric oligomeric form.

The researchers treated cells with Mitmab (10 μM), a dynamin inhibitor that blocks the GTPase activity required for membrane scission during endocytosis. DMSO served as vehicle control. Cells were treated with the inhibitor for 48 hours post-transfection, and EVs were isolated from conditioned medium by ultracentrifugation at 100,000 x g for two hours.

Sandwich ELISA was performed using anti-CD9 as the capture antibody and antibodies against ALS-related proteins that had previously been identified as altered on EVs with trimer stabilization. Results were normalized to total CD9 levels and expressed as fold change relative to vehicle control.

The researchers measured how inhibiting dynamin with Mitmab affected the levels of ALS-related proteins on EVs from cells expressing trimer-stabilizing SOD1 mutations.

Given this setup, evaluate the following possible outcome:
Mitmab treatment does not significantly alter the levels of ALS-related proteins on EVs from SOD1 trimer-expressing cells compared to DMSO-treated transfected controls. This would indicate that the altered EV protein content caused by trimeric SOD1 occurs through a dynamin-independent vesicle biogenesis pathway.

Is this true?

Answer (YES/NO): NO